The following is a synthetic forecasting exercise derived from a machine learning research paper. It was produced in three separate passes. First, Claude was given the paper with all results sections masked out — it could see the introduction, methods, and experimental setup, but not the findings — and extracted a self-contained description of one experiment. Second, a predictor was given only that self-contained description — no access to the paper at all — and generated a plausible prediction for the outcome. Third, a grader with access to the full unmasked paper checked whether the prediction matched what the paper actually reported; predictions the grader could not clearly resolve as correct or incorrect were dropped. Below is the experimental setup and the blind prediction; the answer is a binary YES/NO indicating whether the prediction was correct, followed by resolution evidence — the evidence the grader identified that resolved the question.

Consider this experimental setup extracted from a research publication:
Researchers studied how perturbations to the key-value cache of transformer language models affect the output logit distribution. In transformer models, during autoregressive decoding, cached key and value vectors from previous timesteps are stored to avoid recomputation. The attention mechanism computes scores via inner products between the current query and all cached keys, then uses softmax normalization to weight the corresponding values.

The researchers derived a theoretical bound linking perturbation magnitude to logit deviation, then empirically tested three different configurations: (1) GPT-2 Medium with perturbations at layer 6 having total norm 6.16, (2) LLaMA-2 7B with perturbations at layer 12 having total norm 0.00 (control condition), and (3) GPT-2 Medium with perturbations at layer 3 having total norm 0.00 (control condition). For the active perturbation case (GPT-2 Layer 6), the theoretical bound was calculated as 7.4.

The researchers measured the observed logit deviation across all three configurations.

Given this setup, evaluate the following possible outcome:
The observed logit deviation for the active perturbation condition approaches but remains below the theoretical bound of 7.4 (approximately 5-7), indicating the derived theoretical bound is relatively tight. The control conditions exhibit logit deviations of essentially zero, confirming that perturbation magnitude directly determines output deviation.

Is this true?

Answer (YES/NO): NO